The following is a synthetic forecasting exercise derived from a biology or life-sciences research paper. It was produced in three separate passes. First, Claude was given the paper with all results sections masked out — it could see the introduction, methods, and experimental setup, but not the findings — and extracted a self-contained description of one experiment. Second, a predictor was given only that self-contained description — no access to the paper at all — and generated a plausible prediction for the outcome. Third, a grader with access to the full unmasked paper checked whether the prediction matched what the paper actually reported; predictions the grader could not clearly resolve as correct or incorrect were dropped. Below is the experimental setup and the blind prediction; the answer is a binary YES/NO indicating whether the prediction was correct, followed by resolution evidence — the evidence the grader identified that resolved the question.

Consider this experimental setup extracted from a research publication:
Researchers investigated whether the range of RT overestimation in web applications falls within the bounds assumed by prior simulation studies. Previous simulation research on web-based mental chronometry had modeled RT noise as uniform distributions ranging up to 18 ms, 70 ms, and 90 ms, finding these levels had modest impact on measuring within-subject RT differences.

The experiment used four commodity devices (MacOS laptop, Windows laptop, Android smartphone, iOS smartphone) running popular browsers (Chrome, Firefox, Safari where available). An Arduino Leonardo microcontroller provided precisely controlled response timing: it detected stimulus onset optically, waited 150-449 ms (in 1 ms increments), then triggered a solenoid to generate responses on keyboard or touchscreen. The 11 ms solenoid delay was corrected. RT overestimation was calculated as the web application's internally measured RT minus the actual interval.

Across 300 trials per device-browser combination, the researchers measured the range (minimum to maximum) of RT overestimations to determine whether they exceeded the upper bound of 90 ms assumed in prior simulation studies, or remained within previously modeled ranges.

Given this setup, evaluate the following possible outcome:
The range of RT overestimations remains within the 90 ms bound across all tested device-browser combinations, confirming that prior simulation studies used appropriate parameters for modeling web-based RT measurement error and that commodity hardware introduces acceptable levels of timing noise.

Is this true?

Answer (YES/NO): NO